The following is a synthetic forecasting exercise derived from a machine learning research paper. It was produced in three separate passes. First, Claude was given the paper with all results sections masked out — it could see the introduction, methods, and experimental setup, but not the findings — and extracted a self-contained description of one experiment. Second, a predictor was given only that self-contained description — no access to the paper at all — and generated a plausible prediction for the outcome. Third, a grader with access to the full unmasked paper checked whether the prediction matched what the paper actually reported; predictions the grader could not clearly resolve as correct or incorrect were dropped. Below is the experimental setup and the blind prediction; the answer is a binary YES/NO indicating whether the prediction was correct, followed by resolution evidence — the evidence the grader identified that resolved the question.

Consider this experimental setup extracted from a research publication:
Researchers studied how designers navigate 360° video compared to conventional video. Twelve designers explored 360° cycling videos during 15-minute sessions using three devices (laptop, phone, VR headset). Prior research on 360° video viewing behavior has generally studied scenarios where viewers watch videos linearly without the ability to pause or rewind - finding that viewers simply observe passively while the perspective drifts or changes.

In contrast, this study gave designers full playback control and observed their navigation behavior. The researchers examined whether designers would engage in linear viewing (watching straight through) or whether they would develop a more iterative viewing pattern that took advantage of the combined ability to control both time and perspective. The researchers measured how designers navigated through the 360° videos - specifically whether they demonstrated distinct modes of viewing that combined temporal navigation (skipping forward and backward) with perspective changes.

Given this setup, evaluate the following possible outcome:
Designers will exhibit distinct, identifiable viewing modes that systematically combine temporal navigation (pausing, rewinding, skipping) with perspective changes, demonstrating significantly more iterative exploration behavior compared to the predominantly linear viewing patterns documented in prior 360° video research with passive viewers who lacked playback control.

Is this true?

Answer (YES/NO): YES